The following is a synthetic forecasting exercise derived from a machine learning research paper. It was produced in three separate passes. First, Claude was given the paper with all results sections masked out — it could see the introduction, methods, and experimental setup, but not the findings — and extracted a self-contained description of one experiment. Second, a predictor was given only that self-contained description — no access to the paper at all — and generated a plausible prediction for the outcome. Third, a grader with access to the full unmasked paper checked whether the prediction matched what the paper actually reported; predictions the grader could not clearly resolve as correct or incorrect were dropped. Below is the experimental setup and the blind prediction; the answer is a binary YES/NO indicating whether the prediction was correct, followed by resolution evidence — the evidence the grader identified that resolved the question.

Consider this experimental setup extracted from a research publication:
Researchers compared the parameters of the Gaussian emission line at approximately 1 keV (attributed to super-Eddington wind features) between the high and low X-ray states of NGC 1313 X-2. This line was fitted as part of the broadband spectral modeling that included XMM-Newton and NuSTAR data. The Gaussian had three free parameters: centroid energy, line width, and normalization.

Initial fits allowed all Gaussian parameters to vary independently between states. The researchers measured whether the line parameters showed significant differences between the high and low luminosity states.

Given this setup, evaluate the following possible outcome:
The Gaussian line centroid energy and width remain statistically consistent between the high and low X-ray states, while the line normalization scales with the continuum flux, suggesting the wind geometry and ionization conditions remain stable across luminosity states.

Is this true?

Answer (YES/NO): NO